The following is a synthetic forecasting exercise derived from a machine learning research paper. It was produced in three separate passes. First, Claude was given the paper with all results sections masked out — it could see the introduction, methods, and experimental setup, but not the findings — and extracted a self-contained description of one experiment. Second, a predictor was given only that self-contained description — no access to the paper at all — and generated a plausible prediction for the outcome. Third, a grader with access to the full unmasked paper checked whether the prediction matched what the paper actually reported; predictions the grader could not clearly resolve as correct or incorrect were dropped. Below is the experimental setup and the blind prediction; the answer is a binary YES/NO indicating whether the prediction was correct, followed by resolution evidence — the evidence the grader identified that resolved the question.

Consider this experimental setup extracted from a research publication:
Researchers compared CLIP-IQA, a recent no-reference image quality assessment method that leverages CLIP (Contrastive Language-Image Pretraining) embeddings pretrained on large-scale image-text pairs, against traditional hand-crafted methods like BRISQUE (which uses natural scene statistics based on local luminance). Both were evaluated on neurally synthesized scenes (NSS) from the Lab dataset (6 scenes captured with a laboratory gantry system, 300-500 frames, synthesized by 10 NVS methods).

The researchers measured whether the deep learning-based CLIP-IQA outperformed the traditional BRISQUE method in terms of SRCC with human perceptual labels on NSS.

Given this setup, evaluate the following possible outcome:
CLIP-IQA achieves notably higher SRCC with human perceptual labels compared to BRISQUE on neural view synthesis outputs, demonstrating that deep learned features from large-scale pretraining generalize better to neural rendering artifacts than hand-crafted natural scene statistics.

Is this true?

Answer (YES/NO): NO